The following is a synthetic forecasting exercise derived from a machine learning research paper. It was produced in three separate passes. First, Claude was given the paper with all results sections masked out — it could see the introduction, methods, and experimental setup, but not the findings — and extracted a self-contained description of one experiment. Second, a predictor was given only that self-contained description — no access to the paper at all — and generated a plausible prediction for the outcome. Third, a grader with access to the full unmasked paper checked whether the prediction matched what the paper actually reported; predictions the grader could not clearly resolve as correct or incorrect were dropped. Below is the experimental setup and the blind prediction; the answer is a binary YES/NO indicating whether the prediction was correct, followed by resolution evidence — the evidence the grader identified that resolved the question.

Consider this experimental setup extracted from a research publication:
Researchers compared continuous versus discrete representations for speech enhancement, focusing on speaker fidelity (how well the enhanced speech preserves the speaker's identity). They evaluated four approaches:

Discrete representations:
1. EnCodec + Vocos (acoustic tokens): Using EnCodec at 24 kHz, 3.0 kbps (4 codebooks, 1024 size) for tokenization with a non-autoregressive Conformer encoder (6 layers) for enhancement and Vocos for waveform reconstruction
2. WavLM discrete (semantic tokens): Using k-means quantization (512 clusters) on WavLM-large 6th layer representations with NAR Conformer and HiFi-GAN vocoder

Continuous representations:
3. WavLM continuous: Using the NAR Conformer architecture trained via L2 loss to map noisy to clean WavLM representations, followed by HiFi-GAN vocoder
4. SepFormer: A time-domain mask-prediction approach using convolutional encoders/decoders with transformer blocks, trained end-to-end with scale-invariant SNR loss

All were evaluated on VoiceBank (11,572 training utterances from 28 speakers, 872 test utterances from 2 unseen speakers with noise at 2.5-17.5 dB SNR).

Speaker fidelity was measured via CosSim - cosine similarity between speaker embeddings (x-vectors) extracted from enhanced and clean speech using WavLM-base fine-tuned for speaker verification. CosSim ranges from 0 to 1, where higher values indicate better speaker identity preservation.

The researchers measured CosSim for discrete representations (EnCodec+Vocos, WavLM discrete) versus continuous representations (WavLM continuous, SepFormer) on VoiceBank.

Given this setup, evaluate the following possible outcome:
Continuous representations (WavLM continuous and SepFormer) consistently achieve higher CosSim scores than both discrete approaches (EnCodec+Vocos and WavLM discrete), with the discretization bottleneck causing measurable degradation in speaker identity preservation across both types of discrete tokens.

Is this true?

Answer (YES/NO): YES